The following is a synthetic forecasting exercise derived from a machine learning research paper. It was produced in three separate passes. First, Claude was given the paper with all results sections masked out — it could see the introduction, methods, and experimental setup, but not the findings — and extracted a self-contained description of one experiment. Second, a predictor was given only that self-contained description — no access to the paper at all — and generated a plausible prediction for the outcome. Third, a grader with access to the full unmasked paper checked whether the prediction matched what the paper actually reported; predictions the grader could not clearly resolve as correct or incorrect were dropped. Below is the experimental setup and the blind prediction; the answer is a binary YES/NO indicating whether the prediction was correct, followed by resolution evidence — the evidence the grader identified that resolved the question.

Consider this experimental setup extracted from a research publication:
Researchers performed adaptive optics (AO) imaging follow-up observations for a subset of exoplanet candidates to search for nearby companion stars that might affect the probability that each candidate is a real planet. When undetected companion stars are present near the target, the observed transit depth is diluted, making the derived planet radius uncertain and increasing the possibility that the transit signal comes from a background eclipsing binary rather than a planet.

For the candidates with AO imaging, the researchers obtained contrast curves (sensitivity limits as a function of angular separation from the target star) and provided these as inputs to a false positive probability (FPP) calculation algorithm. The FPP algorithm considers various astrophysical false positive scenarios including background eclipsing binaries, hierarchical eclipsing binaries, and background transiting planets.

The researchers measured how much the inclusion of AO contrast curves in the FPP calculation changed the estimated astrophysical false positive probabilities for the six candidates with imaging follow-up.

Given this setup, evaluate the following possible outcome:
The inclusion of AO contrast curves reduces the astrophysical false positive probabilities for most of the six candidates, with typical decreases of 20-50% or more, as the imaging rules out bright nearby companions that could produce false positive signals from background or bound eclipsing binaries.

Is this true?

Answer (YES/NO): YES